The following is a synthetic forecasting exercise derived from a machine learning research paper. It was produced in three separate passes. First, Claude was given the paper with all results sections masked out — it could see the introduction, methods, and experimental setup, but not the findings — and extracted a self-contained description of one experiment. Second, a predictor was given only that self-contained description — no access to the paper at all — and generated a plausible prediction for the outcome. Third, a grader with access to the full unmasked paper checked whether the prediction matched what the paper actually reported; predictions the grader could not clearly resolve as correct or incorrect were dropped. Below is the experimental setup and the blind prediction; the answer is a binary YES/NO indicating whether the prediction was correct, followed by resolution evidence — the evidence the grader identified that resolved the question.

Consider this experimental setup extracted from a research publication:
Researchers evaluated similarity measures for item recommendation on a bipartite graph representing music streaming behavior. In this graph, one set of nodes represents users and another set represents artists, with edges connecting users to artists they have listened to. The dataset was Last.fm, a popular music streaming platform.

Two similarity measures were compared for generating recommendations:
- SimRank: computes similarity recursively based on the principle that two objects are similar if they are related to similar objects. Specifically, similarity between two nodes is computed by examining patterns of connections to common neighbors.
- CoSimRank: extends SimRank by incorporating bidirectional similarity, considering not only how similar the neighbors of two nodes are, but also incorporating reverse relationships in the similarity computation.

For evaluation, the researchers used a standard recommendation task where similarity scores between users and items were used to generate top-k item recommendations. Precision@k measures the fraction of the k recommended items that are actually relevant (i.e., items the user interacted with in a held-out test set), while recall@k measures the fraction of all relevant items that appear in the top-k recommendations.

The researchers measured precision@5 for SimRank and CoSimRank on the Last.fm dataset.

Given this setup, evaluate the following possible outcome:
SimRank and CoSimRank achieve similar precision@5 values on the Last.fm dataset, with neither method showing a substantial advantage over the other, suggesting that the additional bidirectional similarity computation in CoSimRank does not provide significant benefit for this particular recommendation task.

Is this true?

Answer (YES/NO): NO